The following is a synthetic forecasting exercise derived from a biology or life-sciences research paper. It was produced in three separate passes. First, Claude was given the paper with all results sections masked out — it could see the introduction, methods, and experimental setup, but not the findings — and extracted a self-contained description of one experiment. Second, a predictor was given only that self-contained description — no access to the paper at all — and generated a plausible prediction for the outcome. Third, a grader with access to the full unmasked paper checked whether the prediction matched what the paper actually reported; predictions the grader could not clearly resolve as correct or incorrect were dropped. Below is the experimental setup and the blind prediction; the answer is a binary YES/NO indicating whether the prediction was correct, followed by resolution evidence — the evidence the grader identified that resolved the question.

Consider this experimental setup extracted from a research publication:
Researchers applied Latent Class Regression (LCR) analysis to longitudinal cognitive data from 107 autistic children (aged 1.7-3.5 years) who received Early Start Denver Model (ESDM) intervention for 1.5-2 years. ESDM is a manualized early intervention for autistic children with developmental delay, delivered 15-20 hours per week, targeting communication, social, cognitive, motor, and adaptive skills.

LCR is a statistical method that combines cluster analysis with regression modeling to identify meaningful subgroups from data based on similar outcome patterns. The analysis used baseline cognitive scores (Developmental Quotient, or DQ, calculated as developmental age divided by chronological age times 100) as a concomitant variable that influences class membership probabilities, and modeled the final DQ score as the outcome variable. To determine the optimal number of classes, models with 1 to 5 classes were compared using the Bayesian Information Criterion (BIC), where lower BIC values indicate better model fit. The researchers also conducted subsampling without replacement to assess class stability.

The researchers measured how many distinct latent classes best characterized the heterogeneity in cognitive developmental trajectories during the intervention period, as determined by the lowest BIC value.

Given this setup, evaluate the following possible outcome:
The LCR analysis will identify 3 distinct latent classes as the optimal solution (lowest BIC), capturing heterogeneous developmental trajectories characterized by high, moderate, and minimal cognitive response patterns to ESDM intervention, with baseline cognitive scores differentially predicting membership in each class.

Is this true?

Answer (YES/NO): NO